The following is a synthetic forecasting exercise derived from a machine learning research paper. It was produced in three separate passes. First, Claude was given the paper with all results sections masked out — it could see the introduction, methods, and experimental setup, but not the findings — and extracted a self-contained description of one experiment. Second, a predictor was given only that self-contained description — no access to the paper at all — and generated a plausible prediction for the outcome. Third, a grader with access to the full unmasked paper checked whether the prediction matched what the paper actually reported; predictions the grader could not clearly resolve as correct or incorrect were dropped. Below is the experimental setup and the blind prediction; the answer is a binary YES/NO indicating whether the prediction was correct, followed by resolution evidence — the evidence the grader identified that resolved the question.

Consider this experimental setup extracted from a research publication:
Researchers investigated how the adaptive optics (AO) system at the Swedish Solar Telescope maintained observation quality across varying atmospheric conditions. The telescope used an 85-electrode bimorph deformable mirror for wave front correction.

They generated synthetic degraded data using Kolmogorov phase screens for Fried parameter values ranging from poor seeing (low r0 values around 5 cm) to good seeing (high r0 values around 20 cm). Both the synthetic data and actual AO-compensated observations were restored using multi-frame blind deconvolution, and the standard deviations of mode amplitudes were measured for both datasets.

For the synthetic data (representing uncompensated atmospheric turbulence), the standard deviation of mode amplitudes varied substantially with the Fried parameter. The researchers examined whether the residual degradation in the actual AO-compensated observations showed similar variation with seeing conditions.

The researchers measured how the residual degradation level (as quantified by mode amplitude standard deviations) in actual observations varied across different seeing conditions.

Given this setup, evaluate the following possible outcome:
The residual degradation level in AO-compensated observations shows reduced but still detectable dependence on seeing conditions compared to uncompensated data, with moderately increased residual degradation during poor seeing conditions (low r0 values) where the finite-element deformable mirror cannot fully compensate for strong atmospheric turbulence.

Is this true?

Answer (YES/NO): NO